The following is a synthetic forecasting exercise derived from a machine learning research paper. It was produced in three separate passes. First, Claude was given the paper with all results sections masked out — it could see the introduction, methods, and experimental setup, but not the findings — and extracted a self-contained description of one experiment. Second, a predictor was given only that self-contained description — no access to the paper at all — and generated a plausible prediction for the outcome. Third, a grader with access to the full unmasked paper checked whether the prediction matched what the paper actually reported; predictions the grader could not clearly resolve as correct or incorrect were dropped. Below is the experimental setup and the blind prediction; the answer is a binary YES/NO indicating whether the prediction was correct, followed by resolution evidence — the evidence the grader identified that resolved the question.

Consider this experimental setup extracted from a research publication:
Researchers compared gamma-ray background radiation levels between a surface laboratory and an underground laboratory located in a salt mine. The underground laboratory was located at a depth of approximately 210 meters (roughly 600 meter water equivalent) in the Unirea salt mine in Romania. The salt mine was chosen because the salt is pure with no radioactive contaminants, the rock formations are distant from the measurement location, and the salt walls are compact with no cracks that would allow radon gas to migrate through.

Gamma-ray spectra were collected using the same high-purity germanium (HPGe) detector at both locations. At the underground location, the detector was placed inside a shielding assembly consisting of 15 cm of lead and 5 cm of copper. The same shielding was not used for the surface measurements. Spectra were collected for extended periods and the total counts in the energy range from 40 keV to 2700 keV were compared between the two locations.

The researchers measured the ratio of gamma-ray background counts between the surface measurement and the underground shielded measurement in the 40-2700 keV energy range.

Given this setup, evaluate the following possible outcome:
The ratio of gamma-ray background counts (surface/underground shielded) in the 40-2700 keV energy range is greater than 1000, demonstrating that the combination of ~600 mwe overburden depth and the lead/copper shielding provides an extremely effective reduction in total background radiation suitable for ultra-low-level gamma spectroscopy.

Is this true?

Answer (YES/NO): YES